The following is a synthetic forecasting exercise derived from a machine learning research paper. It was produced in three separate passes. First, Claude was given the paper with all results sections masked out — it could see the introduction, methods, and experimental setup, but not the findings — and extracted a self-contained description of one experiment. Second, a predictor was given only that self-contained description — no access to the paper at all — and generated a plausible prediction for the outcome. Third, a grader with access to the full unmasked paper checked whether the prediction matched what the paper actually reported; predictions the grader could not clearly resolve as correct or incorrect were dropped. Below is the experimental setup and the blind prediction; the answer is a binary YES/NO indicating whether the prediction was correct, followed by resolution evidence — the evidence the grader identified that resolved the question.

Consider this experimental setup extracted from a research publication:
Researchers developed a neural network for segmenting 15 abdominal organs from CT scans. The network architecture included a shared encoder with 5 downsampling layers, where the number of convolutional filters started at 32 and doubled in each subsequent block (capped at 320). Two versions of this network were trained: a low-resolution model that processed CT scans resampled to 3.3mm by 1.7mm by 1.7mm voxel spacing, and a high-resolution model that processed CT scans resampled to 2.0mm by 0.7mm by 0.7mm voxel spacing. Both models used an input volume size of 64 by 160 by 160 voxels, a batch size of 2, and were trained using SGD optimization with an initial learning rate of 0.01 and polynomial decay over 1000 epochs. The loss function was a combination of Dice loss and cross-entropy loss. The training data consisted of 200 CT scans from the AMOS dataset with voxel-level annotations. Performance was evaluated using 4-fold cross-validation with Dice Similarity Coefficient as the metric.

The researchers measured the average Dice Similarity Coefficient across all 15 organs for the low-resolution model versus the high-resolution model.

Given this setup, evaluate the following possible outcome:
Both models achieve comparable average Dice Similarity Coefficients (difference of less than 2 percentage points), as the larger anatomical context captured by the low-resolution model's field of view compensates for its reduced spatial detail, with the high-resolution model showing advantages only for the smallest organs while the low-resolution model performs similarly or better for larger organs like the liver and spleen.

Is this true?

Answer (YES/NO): YES